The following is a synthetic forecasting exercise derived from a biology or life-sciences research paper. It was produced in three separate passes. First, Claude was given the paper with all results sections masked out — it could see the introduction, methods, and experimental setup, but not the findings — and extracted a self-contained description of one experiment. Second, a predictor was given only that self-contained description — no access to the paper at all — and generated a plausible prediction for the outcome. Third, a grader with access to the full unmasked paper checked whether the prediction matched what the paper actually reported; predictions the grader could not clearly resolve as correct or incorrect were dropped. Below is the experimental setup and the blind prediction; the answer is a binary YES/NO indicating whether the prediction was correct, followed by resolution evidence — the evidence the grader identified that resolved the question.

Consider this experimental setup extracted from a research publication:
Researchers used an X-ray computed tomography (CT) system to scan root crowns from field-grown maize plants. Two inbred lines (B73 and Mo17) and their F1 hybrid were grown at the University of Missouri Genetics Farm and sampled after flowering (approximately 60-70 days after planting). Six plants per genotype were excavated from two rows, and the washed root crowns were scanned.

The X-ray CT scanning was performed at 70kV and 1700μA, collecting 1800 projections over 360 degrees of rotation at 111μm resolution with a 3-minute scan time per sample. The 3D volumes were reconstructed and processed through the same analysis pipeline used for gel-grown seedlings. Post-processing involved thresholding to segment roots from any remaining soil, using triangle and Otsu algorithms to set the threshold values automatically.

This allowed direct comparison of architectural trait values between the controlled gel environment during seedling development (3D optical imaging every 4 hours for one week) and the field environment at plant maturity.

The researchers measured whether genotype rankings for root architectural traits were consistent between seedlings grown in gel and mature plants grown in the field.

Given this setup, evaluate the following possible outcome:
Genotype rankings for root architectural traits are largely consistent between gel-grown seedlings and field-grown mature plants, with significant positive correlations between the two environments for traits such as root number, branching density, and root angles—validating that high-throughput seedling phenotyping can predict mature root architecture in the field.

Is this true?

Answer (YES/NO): NO